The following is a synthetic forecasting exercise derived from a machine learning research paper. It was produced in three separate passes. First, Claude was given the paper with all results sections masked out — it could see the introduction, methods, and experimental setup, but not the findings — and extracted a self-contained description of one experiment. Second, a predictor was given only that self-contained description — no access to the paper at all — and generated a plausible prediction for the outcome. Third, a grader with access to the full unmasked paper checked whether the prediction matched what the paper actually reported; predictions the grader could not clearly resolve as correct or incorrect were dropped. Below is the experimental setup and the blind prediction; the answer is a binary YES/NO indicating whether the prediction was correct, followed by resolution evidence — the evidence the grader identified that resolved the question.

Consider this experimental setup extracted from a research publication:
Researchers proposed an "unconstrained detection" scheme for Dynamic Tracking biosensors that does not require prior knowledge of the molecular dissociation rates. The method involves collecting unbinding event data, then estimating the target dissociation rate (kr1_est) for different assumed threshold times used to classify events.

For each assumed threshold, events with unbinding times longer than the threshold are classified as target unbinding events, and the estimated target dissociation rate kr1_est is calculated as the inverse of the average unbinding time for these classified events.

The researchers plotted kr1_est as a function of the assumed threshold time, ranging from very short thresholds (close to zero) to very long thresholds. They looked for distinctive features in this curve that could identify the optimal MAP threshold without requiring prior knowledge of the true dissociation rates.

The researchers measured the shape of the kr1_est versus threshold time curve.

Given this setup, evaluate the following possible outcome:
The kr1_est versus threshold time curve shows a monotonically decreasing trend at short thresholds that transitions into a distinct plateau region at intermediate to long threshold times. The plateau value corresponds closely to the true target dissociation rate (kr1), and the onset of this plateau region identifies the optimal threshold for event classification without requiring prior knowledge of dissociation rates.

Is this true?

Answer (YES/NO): NO